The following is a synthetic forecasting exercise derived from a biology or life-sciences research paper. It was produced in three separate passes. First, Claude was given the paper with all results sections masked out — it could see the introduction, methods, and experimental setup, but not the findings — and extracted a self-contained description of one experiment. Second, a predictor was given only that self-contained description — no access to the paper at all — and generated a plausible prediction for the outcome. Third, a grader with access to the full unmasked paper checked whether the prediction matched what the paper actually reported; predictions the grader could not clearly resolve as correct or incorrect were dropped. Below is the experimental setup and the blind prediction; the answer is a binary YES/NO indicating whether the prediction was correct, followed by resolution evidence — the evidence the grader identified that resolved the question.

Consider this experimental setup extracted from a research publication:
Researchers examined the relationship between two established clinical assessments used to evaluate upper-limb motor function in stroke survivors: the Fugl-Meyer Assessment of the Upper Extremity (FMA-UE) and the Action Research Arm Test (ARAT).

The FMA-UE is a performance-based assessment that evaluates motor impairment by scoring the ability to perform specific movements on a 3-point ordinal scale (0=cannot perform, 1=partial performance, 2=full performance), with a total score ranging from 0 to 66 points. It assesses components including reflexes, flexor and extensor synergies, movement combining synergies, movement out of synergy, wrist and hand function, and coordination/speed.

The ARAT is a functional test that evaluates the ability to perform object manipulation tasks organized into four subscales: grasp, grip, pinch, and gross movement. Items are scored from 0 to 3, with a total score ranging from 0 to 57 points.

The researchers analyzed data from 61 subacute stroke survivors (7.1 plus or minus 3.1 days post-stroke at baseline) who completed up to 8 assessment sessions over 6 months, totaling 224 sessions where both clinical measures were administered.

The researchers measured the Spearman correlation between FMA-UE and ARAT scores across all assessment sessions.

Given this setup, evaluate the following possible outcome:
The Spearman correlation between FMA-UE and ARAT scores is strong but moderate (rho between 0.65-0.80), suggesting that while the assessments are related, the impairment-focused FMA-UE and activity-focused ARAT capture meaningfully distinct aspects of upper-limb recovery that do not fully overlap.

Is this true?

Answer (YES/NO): NO